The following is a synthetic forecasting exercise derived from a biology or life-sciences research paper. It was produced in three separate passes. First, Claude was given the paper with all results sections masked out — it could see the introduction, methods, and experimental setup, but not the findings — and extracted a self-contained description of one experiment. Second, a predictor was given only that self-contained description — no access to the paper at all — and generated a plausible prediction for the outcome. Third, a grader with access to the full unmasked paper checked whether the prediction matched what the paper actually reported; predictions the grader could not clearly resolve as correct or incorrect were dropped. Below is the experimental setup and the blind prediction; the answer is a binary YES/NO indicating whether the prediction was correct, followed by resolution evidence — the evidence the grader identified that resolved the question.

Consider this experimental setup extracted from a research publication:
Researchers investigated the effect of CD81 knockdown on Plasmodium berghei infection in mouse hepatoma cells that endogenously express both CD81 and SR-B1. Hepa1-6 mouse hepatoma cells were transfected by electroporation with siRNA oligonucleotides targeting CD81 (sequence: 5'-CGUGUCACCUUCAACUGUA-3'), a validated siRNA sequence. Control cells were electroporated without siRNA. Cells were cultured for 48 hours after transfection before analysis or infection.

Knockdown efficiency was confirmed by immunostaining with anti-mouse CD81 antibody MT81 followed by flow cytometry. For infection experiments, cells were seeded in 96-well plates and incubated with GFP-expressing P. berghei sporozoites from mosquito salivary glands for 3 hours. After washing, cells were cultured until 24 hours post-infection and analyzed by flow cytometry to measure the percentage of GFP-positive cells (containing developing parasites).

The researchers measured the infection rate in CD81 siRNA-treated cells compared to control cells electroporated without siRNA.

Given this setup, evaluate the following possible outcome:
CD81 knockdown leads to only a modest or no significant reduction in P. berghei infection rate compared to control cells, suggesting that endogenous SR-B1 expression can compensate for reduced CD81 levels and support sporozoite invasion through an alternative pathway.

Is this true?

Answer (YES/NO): NO